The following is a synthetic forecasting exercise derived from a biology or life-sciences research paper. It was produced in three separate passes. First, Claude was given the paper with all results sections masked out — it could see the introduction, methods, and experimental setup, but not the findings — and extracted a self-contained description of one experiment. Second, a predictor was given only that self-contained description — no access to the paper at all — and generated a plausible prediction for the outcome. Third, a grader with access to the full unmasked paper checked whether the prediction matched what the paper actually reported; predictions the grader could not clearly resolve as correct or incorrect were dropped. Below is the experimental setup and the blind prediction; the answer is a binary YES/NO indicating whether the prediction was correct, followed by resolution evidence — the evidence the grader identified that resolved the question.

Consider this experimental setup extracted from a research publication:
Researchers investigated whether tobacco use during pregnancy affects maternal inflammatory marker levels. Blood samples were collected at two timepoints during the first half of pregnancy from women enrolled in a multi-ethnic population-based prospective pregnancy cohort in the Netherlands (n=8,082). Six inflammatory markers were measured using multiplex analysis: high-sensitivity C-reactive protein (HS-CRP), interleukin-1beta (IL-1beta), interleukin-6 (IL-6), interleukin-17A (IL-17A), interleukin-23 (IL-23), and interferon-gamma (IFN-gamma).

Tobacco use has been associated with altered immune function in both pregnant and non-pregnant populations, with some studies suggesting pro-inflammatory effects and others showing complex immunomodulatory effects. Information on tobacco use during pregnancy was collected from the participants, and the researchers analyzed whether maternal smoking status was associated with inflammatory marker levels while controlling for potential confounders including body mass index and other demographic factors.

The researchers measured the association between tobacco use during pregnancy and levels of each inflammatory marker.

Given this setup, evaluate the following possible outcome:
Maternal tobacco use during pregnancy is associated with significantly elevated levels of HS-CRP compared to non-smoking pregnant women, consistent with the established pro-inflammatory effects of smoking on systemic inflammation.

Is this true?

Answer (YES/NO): NO